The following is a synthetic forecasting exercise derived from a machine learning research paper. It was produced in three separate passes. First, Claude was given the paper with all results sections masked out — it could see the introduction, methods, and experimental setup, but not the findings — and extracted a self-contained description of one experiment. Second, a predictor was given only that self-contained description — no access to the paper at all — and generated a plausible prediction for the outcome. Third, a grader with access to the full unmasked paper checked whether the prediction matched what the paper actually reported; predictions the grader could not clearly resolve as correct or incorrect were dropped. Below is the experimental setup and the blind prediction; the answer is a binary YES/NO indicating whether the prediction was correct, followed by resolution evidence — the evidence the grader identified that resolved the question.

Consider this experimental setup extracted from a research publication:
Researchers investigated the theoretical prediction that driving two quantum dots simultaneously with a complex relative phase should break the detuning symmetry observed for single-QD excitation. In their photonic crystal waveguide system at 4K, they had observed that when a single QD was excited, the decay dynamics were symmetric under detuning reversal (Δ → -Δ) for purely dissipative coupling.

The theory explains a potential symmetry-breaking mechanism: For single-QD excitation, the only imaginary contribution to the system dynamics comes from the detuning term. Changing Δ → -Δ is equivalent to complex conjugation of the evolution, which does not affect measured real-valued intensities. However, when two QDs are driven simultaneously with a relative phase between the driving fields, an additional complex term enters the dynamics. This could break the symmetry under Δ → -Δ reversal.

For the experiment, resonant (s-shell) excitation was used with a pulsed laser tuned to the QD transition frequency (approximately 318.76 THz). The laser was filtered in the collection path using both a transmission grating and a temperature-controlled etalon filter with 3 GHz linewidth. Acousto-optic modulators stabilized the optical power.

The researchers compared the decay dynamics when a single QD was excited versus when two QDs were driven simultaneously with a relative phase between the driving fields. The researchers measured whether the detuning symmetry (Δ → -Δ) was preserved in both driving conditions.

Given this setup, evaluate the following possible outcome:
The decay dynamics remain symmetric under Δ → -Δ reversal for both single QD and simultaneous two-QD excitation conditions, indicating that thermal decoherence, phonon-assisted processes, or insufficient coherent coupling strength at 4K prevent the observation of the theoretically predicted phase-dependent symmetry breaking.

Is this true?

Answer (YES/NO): NO